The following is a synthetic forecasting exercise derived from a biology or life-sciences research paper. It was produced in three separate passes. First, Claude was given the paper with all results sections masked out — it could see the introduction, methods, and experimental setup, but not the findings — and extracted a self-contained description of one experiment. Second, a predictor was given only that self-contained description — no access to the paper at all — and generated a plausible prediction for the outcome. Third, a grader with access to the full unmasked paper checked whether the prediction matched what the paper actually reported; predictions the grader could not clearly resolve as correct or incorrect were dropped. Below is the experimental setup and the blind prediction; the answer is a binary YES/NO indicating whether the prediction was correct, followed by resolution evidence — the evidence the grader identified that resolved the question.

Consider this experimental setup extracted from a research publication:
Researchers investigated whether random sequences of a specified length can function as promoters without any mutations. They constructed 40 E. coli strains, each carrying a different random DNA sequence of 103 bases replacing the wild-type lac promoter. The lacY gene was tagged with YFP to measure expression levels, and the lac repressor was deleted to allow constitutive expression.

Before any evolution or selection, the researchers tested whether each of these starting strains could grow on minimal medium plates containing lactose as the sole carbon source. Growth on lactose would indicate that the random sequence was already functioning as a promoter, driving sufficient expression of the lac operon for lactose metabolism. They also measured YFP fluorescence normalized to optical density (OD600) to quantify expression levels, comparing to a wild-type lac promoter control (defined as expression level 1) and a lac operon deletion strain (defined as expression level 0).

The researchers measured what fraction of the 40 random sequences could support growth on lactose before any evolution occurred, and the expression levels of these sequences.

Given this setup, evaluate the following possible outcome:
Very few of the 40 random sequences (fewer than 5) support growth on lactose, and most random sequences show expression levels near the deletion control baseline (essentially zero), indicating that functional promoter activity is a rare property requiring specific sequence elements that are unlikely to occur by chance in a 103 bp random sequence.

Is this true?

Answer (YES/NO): NO